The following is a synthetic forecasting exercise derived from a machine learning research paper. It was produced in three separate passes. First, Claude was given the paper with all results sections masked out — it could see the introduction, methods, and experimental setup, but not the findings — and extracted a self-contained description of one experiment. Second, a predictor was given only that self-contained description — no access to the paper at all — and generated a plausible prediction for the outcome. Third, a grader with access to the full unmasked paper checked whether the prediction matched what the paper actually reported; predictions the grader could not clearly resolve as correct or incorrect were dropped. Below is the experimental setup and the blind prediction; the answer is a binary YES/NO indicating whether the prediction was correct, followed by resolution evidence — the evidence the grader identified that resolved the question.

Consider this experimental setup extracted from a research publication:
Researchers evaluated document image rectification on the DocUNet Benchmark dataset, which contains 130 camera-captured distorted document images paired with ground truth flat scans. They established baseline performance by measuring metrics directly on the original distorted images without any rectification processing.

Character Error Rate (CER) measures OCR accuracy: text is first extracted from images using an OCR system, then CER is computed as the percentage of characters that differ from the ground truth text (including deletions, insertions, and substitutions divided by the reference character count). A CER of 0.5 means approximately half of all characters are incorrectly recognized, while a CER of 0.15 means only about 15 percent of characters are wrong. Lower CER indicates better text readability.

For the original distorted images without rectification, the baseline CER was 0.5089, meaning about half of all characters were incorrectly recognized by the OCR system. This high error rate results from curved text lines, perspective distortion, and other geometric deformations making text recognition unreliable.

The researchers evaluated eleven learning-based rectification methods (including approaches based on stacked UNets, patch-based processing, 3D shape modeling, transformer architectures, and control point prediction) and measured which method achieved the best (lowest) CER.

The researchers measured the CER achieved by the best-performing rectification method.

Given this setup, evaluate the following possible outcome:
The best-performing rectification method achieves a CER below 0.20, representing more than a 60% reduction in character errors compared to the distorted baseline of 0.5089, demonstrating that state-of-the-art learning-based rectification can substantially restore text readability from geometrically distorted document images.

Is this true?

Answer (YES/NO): YES